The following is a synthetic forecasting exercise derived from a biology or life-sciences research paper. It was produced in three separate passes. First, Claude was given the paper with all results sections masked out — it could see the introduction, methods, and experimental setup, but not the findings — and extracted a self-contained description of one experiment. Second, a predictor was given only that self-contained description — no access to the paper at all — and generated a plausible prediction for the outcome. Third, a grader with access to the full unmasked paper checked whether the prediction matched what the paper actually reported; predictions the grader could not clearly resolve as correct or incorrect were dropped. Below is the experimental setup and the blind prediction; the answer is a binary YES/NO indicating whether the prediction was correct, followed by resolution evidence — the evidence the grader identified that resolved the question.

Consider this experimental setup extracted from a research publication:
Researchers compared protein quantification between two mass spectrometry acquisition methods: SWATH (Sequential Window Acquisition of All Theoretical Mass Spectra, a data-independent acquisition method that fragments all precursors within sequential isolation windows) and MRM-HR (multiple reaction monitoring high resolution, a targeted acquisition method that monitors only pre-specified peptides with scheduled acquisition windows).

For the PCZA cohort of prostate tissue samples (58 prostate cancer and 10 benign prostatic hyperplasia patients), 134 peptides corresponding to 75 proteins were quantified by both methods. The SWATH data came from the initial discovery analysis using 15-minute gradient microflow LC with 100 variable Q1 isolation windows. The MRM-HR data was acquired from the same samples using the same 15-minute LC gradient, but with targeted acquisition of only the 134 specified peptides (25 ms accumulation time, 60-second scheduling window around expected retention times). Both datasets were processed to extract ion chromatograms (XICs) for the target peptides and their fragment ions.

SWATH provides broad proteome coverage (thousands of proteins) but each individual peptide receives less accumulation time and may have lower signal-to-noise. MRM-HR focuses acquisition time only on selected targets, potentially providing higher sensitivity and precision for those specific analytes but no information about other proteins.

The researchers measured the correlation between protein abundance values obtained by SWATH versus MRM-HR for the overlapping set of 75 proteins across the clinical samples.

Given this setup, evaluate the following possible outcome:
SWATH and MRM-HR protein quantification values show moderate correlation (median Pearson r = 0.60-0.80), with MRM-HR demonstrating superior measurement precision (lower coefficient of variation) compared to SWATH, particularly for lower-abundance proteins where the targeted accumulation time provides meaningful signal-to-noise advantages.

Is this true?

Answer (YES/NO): NO